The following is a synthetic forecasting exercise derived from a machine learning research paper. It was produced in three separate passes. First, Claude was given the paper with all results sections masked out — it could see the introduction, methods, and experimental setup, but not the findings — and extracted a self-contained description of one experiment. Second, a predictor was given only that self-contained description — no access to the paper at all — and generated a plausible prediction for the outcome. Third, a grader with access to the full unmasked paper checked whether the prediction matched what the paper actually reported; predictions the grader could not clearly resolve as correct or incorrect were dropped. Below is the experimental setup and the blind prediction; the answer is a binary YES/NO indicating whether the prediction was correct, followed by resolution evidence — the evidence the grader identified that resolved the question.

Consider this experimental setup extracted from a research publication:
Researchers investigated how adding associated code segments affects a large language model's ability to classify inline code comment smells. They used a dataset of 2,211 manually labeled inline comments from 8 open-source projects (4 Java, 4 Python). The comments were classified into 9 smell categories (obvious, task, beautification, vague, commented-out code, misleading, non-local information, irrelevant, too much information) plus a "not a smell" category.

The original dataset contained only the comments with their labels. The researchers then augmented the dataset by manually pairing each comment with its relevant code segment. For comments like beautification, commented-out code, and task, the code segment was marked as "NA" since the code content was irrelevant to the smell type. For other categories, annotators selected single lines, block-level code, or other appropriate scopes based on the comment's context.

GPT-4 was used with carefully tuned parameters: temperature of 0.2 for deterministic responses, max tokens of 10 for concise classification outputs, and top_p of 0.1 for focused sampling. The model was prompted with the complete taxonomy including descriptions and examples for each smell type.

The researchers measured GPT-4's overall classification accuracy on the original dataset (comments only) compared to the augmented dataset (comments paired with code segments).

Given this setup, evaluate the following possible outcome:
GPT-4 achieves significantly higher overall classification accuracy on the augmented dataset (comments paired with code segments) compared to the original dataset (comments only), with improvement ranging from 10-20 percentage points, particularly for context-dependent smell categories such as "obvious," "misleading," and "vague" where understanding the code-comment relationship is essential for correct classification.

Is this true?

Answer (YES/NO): NO